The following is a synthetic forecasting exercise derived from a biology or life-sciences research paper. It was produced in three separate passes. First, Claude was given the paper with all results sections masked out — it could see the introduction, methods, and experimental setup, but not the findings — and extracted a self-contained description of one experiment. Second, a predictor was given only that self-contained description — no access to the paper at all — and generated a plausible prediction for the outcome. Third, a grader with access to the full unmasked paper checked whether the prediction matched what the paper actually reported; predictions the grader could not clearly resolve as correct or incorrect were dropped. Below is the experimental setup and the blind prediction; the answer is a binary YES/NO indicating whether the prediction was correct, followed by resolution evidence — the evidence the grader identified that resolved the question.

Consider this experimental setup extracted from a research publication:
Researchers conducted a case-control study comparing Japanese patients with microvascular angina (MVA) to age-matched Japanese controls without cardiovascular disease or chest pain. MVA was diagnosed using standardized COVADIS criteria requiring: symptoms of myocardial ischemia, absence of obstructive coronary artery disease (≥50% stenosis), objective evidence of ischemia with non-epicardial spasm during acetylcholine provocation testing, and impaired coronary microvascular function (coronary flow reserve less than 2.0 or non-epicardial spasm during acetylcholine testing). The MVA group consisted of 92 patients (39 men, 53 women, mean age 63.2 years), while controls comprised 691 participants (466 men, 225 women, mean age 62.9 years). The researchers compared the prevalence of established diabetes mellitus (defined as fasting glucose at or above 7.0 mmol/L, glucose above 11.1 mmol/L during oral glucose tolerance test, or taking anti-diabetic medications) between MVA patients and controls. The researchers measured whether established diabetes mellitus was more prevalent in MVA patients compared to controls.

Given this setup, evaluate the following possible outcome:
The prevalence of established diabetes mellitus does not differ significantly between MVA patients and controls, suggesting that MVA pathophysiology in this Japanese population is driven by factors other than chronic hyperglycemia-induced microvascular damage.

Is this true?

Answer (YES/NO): YES